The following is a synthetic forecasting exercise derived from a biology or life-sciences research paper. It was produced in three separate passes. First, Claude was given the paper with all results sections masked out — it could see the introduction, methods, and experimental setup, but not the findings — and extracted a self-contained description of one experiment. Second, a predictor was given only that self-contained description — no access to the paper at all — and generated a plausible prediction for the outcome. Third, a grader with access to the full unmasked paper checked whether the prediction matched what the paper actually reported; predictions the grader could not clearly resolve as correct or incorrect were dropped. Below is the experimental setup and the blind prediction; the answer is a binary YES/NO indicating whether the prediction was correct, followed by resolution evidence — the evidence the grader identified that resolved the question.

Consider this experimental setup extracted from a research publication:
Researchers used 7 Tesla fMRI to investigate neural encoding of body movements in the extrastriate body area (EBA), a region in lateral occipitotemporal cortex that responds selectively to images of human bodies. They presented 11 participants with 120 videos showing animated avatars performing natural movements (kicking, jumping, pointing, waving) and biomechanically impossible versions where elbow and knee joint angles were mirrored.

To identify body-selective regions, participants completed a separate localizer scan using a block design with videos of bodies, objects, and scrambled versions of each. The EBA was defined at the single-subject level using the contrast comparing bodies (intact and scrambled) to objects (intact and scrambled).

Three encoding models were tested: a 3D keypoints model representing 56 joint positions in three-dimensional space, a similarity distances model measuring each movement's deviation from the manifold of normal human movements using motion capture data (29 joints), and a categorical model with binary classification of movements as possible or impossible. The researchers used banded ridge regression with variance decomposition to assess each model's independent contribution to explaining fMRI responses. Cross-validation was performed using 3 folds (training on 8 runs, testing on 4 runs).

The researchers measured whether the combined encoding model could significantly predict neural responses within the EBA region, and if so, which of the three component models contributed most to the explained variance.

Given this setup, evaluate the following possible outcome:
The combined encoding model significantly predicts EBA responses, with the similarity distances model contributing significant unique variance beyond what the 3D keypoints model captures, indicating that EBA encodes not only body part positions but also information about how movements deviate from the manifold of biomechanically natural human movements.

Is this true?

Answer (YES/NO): YES